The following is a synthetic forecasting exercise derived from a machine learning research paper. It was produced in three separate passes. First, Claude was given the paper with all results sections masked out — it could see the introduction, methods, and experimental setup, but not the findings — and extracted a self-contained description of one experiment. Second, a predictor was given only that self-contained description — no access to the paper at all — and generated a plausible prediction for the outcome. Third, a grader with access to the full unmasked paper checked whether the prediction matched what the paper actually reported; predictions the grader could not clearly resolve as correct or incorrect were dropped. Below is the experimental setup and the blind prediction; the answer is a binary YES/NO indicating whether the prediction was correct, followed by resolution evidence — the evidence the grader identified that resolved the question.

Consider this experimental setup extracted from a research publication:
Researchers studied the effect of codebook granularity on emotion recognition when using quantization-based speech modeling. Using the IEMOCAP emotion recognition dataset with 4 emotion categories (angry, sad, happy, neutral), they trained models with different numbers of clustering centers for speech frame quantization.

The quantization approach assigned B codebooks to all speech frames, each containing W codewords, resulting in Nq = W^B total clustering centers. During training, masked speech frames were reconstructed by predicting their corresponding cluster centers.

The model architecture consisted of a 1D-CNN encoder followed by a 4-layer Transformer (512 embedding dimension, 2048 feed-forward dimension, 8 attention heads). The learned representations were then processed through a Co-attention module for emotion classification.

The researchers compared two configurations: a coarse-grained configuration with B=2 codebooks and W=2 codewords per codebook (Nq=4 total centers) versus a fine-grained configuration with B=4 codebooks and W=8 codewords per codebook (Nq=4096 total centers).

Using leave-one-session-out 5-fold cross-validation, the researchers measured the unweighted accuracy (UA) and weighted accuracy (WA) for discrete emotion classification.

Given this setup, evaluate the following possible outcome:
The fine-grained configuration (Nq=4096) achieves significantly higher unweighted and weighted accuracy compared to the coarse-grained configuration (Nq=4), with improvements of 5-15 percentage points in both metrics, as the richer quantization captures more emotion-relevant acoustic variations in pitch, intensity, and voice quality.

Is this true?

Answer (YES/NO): NO